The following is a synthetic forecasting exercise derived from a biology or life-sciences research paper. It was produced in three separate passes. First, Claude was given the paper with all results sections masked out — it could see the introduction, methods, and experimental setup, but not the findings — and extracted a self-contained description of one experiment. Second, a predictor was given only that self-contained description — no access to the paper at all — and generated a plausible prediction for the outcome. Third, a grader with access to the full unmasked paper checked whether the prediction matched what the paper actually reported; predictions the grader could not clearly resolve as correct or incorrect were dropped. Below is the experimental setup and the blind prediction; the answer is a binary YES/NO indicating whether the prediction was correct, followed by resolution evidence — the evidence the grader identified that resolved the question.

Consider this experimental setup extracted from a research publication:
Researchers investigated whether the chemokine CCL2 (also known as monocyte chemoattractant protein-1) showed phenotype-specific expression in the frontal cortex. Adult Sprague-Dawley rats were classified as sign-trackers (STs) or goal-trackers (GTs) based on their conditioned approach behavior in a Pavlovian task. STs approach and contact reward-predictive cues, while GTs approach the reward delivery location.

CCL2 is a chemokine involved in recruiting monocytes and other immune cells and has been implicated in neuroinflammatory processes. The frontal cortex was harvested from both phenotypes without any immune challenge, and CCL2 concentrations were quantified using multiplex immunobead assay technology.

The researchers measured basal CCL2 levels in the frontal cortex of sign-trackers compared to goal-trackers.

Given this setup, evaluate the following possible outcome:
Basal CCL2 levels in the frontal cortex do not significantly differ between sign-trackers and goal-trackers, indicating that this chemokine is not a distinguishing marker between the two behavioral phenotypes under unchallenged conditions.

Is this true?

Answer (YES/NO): NO